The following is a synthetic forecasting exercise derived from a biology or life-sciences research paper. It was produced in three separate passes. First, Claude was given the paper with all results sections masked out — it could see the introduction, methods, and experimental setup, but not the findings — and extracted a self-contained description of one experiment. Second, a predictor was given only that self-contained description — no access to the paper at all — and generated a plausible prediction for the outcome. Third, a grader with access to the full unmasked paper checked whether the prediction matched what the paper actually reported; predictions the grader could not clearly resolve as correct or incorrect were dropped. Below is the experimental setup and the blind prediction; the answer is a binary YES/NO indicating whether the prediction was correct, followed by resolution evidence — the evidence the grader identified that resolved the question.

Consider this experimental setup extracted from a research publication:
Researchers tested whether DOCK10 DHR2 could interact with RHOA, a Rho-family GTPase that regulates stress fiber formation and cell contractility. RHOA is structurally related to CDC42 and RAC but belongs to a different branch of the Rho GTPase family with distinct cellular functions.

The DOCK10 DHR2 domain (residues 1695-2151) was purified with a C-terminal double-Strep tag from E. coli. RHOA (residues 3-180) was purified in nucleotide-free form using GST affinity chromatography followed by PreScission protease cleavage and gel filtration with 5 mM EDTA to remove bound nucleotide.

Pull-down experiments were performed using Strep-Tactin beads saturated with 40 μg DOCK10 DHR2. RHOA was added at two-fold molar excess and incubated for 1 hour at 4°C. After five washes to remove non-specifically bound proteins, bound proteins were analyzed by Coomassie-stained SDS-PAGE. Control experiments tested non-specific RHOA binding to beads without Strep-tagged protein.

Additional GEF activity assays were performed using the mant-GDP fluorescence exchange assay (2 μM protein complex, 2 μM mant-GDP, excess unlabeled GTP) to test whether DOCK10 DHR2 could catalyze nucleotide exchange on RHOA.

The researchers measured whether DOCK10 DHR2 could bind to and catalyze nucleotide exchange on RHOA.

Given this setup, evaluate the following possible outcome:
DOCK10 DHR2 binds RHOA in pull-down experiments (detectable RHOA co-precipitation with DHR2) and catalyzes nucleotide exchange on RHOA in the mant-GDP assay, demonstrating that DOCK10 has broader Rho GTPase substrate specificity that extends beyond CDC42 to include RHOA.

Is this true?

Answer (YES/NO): NO